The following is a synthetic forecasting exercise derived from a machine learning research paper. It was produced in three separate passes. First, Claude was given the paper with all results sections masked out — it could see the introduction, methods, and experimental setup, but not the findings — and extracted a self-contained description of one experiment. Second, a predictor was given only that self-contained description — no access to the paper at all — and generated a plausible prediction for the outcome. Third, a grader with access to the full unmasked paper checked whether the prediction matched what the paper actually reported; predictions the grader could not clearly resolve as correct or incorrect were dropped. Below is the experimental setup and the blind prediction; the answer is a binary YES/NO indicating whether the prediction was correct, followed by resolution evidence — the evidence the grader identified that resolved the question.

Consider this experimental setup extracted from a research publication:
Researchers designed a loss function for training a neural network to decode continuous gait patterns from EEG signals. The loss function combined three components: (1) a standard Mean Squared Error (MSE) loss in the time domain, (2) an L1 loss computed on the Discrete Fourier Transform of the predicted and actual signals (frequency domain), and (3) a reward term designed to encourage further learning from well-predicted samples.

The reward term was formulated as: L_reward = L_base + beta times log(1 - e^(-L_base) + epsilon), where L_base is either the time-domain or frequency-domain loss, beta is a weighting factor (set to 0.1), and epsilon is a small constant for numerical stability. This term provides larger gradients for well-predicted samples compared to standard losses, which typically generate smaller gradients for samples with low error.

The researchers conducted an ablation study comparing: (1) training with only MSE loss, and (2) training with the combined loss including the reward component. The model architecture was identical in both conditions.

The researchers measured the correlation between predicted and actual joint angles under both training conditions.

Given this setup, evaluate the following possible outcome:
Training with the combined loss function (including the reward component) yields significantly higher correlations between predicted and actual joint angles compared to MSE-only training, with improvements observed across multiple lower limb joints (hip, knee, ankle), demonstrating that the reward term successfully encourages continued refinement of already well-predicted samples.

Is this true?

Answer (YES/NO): YES